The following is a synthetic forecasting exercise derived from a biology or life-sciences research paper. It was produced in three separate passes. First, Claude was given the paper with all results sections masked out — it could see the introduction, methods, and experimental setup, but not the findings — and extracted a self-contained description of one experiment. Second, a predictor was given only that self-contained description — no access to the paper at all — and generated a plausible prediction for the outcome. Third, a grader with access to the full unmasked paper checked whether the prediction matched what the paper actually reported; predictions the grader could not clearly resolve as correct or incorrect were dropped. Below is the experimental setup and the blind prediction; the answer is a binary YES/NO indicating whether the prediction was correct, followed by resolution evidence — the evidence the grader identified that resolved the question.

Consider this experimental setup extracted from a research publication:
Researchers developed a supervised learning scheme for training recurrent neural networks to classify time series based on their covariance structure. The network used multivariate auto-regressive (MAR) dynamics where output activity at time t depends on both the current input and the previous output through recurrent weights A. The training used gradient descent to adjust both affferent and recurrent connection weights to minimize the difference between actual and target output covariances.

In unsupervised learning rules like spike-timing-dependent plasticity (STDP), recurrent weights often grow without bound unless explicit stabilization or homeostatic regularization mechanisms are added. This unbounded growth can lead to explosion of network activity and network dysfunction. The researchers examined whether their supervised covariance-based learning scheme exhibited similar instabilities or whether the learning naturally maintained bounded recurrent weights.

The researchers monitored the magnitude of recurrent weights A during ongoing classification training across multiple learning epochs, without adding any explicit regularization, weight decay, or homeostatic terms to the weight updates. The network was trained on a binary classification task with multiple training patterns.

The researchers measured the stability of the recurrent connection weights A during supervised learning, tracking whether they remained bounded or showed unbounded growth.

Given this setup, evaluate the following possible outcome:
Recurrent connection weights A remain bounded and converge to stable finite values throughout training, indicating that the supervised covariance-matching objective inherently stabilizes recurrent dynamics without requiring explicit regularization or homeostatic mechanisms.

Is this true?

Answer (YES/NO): YES